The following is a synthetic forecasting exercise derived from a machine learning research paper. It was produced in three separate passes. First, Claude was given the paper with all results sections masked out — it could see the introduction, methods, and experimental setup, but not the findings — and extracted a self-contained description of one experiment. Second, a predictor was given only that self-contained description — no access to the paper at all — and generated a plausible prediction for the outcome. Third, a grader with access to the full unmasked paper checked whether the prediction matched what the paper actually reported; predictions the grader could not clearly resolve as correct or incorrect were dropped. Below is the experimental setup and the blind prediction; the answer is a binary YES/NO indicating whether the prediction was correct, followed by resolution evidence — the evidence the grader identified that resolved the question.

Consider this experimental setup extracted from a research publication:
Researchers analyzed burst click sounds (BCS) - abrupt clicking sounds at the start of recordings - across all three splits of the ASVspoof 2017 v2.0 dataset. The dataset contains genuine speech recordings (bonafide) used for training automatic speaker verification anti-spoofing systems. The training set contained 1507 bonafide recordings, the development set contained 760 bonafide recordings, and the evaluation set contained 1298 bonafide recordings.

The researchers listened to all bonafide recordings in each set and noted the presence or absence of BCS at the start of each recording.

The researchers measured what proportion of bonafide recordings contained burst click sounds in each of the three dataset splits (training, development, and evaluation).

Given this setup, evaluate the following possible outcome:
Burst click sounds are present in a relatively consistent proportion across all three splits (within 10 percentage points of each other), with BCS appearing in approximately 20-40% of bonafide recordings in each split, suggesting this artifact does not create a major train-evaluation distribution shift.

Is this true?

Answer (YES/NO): NO